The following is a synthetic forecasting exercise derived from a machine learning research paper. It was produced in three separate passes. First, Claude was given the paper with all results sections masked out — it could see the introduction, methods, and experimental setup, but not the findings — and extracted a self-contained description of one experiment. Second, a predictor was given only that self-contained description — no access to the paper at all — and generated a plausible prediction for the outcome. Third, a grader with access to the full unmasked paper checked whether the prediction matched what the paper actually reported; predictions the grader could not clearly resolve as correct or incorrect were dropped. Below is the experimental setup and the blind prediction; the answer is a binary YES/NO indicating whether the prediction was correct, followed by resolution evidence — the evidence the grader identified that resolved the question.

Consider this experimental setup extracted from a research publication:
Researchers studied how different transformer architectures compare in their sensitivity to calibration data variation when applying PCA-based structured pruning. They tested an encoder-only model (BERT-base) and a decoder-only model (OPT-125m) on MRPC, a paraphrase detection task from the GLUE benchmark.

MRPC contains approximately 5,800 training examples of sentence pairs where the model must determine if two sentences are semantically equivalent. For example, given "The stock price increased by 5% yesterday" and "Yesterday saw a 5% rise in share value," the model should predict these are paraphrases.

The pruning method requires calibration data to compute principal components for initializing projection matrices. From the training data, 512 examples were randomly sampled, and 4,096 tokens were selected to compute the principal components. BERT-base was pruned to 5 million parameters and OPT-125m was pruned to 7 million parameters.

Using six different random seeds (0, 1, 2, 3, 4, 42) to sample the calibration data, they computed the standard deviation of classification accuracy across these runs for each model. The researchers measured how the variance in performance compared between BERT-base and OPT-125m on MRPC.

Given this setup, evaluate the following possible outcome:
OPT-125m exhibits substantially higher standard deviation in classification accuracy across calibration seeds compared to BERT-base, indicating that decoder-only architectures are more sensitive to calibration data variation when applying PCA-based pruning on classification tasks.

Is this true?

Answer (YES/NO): NO